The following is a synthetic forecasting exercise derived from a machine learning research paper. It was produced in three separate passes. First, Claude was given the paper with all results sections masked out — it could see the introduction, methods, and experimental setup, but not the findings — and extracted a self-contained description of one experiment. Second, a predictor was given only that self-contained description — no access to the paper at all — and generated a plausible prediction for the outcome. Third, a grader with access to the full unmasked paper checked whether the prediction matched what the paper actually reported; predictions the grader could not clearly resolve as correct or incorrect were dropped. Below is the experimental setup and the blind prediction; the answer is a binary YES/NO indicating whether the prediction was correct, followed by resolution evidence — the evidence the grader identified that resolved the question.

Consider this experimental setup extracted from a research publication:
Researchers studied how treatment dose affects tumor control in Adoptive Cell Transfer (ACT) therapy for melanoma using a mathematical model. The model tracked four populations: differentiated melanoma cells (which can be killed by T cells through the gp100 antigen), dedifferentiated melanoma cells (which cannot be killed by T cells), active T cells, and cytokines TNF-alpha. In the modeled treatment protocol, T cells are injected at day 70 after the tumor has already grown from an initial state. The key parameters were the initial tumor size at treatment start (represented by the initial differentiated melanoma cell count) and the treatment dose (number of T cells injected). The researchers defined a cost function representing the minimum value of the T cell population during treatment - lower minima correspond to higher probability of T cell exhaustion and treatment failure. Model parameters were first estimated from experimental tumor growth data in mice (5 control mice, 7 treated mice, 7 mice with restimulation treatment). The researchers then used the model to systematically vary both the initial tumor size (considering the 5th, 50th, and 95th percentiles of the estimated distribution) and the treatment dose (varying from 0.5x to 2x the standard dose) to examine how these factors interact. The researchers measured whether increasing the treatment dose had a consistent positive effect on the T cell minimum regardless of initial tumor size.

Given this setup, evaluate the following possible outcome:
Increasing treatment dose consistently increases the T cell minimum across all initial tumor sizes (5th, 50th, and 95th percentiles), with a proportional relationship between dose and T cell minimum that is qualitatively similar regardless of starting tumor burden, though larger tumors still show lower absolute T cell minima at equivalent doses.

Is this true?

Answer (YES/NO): NO